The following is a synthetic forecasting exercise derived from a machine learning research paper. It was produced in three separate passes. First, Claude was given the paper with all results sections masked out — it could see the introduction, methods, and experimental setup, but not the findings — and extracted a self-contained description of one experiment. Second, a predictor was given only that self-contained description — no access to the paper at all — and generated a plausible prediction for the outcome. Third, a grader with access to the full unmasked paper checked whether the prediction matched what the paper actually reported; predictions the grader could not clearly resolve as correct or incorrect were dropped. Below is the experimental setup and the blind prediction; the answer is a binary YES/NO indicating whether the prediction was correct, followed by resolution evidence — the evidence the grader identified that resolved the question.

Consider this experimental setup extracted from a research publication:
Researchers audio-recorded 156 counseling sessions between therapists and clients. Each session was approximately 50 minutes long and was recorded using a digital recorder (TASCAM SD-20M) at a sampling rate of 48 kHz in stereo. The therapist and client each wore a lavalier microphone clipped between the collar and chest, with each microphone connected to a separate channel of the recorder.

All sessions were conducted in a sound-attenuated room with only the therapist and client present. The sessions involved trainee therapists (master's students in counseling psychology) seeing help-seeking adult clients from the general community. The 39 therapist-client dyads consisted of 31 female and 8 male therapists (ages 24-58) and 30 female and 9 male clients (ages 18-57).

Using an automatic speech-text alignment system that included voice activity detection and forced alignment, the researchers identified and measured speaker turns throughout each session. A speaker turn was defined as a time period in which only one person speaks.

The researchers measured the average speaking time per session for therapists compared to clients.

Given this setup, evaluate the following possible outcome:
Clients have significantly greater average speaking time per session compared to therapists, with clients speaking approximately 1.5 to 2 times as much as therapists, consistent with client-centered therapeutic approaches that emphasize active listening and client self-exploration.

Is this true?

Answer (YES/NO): NO